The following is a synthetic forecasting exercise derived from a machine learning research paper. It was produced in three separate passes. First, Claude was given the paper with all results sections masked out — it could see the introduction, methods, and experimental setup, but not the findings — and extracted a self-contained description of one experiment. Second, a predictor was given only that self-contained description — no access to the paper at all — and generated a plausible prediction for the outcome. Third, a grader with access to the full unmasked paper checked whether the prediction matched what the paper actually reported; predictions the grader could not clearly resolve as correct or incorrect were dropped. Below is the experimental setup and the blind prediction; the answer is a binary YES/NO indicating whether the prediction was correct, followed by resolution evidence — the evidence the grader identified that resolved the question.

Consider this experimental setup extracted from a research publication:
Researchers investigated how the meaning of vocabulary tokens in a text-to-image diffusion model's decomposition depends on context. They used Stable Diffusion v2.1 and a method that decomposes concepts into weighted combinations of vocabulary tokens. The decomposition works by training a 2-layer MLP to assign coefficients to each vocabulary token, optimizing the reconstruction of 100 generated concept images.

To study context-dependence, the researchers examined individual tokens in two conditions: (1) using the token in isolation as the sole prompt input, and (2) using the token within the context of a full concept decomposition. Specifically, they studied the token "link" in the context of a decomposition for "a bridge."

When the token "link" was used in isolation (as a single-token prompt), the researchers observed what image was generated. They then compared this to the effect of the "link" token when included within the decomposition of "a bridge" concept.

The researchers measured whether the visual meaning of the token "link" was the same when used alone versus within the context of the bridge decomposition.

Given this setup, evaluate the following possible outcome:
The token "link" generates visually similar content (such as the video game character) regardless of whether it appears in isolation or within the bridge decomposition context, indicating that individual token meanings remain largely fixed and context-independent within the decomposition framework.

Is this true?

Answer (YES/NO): NO